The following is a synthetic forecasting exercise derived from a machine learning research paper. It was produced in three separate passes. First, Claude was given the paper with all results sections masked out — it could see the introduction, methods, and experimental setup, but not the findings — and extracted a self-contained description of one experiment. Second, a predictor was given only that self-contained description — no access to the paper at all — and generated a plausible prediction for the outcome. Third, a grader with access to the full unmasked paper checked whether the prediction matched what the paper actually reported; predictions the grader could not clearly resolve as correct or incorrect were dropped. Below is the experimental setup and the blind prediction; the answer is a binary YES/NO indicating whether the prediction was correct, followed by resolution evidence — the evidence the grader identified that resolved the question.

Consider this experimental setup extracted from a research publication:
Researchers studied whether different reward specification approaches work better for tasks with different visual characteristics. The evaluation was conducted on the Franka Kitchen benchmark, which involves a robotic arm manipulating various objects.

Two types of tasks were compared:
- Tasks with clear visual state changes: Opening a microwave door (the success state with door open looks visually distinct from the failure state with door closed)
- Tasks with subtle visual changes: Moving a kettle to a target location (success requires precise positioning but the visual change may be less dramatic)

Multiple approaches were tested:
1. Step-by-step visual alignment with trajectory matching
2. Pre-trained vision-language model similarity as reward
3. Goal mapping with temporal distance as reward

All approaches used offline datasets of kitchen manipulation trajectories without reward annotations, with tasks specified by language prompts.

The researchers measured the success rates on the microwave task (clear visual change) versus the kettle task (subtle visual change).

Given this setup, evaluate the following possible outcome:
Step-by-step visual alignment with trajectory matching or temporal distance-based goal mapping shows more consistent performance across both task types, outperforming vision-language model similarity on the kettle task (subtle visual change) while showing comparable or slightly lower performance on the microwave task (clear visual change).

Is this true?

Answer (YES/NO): NO